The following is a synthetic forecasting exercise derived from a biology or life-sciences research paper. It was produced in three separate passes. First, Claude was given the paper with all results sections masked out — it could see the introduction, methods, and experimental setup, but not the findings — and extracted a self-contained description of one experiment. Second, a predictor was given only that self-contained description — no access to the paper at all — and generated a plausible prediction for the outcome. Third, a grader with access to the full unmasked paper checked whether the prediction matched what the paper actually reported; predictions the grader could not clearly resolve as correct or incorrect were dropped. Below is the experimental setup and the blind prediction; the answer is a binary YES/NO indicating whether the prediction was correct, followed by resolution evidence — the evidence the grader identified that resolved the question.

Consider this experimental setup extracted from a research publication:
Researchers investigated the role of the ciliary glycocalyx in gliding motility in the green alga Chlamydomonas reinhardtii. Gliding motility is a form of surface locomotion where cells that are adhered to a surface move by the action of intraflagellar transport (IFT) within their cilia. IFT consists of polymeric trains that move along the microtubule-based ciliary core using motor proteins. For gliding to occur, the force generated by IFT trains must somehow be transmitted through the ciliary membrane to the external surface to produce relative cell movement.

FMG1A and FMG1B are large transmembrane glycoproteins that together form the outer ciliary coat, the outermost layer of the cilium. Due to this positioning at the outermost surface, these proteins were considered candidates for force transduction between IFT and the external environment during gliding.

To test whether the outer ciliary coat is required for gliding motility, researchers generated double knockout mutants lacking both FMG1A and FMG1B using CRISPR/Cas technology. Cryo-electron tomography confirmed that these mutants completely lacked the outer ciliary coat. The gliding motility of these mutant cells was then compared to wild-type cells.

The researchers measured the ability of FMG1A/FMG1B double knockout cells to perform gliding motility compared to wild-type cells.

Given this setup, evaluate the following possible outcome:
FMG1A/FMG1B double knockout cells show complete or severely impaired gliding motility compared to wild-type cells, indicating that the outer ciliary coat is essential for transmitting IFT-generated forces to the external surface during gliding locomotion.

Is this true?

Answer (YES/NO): NO